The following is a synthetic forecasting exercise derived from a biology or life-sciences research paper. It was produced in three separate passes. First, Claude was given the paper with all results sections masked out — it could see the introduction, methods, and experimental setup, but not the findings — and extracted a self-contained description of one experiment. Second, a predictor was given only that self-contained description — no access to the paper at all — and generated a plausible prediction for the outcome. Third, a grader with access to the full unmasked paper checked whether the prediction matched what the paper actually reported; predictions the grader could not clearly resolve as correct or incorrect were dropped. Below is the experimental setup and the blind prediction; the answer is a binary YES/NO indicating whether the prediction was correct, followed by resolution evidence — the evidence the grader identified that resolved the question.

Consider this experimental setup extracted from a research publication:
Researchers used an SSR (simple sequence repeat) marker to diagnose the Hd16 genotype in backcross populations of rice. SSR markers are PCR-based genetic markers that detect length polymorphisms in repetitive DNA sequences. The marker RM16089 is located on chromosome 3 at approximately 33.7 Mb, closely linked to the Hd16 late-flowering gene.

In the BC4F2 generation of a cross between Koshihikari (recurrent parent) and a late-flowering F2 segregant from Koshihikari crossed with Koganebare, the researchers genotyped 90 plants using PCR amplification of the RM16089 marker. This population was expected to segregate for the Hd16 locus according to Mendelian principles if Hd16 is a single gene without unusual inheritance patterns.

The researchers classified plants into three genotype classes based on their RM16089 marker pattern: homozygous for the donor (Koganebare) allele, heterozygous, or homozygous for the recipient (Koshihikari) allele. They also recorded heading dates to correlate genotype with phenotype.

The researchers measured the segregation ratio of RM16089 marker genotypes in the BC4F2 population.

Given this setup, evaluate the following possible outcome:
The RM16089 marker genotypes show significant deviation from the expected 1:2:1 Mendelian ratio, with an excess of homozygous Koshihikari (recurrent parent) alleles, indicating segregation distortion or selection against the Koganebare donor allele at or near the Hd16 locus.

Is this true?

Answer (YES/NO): NO